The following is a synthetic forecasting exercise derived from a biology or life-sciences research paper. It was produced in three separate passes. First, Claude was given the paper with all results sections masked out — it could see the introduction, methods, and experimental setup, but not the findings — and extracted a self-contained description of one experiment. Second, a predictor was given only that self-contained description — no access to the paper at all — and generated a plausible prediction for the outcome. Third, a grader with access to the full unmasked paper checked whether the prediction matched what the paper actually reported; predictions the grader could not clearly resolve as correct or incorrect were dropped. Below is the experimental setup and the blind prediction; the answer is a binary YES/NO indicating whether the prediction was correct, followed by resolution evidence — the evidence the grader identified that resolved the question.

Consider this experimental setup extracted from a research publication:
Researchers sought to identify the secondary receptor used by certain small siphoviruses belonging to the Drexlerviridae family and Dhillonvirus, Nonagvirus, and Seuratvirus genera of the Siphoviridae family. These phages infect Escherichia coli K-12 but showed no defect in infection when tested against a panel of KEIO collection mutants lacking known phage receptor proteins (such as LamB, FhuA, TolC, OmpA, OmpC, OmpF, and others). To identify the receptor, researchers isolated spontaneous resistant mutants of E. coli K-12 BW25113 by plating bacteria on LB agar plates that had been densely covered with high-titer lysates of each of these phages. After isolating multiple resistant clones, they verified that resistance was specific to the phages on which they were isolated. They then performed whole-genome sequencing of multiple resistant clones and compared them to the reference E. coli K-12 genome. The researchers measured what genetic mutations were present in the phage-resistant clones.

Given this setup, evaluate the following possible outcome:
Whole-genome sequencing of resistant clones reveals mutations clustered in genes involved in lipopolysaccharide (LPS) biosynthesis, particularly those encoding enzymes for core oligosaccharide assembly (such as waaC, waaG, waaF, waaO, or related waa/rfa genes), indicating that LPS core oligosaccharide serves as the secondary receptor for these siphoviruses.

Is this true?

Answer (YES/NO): NO